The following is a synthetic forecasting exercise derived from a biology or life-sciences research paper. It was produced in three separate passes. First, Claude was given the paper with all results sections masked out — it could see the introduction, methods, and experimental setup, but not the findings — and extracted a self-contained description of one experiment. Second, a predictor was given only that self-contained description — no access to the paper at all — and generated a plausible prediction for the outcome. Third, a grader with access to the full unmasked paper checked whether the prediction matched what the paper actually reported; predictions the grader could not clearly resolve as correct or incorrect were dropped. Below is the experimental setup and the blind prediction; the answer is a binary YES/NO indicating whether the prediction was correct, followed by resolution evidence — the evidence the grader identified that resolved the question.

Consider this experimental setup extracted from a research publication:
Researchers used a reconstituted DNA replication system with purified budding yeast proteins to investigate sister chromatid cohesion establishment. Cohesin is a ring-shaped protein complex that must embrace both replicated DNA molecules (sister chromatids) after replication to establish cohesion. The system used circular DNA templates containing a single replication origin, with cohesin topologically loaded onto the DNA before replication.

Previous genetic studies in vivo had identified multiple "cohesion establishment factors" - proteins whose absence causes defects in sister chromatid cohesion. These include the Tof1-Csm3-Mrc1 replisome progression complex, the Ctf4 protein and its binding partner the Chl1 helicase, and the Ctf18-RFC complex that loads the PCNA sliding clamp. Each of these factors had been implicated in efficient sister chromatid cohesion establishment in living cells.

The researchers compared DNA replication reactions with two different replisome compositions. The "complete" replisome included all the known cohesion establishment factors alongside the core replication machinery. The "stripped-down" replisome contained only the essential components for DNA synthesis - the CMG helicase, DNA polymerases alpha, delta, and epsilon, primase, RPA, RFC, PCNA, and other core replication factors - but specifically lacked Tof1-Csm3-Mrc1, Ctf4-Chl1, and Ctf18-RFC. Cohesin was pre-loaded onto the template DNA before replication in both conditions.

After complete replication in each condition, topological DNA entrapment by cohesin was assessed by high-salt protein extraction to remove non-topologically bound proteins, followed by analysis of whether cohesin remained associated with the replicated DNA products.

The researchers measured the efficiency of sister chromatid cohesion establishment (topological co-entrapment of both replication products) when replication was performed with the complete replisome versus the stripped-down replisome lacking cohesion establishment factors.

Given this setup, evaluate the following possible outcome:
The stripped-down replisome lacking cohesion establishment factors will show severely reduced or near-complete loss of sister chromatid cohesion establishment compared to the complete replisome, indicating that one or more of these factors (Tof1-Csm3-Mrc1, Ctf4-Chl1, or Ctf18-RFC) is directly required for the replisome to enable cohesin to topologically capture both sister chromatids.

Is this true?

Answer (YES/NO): NO